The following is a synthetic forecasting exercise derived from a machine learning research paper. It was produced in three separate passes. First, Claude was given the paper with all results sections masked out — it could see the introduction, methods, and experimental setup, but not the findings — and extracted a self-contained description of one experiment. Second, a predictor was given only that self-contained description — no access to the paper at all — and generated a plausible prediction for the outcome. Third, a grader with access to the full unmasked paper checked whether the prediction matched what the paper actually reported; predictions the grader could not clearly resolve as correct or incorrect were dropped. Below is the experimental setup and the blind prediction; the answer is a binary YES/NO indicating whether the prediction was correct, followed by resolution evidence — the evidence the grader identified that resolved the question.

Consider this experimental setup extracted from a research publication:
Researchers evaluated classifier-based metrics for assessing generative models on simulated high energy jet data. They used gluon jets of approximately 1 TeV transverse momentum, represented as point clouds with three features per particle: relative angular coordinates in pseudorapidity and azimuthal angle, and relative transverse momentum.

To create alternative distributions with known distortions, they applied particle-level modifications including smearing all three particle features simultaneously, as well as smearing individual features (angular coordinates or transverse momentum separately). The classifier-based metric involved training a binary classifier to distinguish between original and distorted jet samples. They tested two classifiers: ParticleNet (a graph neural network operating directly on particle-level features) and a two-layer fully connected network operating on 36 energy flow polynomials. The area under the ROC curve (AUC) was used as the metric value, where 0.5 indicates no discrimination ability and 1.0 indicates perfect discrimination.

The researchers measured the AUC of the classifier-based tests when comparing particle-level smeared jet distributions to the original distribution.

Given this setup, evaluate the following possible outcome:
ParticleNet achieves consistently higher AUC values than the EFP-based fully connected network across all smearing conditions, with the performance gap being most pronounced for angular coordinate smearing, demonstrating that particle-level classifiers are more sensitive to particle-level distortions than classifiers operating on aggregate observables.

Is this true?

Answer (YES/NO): NO